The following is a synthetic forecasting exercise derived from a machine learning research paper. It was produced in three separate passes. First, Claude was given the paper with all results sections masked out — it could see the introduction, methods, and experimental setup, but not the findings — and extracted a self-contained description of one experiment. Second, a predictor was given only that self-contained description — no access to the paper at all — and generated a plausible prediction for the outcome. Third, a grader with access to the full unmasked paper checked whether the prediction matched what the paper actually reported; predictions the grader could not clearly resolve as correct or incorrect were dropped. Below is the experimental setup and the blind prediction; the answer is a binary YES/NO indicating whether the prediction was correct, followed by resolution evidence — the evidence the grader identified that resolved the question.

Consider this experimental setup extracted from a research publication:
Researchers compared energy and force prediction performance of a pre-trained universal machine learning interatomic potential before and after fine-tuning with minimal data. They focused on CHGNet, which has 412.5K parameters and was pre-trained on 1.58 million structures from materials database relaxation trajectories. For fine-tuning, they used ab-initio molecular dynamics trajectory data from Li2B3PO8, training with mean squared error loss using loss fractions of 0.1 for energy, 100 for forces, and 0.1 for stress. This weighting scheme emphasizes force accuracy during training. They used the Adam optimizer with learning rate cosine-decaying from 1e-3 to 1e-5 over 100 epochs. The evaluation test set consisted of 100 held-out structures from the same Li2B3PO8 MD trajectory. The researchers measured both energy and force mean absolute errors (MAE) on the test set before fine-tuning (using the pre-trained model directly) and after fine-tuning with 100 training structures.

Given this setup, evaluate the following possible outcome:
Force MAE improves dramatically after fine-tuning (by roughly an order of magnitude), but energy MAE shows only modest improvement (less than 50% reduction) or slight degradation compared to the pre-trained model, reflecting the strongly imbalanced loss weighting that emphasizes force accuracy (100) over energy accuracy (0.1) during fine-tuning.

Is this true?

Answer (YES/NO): NO